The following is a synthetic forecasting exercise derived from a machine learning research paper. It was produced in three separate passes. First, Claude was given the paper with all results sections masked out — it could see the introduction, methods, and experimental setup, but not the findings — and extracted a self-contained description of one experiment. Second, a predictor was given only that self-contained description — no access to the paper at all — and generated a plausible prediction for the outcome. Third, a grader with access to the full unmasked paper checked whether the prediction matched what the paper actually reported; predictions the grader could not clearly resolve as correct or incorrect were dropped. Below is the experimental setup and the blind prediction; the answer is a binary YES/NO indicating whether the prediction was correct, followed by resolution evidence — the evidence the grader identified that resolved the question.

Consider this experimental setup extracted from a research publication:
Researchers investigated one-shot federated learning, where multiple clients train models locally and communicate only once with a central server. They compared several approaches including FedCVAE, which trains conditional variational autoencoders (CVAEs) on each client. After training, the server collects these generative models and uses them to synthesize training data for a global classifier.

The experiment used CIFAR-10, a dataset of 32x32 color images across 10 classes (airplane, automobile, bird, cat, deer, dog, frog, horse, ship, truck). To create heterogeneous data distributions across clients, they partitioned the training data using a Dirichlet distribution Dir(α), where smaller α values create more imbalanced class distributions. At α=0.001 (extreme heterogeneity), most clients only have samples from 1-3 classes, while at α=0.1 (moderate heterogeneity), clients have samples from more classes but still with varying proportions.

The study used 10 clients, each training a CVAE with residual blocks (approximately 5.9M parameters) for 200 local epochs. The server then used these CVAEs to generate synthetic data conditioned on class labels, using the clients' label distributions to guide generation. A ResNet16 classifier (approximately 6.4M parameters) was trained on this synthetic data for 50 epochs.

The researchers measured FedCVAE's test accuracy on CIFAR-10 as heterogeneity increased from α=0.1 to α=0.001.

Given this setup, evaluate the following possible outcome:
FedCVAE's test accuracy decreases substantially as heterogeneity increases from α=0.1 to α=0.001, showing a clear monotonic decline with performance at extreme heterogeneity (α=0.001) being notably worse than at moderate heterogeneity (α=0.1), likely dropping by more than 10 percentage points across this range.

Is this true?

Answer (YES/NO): NO